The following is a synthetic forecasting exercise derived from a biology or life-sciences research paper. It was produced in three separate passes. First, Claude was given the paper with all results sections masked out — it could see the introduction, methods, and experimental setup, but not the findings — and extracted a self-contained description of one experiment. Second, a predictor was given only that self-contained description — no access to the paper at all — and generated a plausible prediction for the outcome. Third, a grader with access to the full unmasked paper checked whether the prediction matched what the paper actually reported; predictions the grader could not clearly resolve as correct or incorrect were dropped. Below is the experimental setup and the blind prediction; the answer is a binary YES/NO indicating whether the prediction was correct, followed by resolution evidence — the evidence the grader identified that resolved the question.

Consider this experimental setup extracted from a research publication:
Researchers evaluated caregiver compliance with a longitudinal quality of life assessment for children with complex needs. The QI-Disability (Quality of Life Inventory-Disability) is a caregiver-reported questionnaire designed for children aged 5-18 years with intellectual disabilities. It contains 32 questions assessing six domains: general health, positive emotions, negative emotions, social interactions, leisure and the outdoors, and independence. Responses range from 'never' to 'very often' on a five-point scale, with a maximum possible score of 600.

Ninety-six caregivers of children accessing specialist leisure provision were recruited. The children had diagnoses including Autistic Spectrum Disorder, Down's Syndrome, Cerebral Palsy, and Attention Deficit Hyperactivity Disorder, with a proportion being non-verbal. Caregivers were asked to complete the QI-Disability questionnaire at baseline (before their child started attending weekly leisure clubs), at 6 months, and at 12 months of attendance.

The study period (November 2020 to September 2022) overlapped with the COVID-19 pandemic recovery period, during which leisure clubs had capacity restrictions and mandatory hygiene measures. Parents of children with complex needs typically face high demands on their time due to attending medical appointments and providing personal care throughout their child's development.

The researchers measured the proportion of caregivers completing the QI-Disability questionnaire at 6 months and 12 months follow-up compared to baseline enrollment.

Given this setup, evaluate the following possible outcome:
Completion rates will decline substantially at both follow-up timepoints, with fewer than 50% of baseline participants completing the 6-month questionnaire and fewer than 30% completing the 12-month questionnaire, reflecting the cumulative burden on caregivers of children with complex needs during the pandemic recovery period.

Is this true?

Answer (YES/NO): NO